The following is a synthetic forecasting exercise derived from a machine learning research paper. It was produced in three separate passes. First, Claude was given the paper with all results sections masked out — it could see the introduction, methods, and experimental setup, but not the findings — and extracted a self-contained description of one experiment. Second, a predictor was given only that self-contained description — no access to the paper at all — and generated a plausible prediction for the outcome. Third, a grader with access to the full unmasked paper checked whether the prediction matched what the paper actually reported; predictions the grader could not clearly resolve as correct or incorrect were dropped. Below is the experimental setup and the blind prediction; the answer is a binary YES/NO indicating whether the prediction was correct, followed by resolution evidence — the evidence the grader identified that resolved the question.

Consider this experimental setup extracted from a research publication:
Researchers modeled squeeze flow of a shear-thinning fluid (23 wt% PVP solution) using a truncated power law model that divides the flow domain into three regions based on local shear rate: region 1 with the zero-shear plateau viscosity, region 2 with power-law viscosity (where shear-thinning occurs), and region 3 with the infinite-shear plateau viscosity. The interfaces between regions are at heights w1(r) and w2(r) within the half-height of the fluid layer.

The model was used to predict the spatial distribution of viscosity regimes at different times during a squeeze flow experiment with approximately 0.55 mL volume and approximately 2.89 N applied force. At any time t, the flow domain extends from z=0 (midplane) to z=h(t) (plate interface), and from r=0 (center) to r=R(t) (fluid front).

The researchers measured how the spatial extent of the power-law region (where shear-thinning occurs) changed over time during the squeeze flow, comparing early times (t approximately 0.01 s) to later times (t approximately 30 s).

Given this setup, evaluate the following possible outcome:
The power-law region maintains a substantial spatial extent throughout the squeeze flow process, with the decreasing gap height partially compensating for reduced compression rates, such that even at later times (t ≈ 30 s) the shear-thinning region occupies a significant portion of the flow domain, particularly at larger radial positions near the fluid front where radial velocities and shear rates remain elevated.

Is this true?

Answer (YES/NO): NO